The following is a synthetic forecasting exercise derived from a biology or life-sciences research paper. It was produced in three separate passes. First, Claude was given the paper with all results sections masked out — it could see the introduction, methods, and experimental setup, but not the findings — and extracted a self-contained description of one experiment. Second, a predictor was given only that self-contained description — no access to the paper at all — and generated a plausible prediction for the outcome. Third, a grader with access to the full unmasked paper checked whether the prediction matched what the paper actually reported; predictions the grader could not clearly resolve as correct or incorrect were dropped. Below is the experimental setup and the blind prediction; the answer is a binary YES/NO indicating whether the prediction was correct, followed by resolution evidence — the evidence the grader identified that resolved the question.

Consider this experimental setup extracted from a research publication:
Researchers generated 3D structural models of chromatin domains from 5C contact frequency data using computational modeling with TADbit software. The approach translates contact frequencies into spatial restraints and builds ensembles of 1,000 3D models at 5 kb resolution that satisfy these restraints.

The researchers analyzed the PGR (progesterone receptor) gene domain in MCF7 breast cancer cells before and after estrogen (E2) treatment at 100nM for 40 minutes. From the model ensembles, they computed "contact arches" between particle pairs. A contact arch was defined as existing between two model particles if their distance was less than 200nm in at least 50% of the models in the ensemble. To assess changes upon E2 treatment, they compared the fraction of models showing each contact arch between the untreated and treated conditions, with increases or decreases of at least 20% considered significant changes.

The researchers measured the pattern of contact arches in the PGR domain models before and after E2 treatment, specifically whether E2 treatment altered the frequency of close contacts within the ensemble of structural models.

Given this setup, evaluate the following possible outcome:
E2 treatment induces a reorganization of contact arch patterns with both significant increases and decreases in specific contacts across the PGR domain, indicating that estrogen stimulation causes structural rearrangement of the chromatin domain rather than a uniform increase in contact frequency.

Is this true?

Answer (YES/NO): YES